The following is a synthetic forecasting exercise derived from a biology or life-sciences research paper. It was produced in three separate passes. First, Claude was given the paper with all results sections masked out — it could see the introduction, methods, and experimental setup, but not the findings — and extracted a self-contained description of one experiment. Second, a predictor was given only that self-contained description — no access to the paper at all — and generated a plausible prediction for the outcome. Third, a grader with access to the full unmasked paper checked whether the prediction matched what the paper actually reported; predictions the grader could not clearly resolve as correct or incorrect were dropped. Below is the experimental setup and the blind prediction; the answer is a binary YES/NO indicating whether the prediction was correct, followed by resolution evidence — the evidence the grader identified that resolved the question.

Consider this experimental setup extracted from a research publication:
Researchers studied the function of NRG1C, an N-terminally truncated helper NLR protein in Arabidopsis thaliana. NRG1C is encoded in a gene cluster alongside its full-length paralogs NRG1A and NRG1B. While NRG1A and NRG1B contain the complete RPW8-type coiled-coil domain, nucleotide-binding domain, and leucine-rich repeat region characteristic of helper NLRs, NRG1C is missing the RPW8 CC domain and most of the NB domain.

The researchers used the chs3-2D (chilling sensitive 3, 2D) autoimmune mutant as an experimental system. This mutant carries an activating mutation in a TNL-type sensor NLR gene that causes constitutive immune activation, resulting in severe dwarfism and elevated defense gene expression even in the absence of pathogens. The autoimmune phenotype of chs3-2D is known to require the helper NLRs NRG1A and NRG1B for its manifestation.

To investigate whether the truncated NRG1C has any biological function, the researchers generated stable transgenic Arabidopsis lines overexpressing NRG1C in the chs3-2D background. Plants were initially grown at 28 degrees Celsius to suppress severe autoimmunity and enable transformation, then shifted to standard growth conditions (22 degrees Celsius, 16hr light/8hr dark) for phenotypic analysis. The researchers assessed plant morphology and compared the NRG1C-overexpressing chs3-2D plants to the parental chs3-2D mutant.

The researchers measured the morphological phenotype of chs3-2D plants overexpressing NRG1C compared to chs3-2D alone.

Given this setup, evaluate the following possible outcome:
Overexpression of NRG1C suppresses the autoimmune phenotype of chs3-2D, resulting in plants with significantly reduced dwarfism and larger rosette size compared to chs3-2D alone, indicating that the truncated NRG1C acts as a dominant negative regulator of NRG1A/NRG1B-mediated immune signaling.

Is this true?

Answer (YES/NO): YES